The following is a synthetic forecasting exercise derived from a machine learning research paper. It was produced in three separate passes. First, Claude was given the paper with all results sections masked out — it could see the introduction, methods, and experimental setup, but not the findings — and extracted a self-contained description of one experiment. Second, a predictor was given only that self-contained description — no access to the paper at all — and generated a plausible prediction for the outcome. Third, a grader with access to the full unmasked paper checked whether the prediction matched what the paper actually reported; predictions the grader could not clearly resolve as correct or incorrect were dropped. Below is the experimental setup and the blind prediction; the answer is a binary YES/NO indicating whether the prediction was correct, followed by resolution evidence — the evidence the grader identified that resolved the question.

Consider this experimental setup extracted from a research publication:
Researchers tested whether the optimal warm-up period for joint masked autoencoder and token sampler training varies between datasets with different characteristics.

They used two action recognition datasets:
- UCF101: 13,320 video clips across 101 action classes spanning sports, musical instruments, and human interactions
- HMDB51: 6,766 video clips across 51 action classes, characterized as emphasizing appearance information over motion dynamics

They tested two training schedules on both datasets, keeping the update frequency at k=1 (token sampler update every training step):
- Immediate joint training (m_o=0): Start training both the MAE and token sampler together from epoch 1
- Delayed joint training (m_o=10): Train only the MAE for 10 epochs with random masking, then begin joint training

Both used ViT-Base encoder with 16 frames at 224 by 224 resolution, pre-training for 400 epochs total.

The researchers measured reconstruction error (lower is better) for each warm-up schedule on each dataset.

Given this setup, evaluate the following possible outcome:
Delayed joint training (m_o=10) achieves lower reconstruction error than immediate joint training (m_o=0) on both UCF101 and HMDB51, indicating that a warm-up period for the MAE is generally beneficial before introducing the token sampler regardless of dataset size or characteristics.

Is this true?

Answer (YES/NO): NO